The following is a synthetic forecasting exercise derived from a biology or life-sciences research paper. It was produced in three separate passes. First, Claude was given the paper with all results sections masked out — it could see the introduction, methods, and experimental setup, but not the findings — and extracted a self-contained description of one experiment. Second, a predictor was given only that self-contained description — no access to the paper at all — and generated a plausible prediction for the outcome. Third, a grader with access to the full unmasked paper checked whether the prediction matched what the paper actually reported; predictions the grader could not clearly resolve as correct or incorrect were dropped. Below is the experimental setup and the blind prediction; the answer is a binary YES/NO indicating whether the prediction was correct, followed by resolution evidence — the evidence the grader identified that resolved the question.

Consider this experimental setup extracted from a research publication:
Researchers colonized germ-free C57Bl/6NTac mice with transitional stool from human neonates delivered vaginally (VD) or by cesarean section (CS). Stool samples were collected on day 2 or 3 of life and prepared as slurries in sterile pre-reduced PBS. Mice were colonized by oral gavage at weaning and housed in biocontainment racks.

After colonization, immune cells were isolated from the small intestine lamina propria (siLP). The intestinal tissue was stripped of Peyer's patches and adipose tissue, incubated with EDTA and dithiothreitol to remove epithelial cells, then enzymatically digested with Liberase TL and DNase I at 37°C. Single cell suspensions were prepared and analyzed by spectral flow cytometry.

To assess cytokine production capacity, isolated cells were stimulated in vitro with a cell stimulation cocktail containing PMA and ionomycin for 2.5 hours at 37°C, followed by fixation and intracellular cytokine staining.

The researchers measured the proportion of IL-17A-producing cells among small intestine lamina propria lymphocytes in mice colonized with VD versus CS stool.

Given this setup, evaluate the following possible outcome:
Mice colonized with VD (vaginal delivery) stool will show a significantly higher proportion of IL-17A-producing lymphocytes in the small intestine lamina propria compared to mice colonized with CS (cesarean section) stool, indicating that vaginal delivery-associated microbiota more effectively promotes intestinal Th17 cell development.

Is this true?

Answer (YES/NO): YES